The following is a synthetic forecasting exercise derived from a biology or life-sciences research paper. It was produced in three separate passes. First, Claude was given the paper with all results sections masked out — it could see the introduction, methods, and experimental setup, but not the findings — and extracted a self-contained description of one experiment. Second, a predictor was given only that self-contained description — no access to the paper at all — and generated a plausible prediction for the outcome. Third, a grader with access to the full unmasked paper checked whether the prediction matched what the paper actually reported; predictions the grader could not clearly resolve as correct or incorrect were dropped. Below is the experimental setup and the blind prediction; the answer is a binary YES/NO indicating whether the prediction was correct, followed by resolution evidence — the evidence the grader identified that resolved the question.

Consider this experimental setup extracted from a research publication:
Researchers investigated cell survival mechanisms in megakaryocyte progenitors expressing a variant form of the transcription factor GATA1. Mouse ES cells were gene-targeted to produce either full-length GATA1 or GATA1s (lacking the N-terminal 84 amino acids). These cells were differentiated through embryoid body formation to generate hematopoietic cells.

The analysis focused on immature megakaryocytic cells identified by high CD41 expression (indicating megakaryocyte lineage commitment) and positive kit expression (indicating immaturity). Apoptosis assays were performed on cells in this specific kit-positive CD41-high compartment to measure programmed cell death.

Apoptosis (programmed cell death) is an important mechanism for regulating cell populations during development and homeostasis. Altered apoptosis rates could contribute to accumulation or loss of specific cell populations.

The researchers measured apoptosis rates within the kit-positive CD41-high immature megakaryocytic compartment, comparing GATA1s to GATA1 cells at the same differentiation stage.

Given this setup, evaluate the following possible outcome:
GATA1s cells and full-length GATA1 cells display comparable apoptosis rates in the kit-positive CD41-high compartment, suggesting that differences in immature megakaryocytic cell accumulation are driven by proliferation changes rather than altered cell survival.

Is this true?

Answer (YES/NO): NO